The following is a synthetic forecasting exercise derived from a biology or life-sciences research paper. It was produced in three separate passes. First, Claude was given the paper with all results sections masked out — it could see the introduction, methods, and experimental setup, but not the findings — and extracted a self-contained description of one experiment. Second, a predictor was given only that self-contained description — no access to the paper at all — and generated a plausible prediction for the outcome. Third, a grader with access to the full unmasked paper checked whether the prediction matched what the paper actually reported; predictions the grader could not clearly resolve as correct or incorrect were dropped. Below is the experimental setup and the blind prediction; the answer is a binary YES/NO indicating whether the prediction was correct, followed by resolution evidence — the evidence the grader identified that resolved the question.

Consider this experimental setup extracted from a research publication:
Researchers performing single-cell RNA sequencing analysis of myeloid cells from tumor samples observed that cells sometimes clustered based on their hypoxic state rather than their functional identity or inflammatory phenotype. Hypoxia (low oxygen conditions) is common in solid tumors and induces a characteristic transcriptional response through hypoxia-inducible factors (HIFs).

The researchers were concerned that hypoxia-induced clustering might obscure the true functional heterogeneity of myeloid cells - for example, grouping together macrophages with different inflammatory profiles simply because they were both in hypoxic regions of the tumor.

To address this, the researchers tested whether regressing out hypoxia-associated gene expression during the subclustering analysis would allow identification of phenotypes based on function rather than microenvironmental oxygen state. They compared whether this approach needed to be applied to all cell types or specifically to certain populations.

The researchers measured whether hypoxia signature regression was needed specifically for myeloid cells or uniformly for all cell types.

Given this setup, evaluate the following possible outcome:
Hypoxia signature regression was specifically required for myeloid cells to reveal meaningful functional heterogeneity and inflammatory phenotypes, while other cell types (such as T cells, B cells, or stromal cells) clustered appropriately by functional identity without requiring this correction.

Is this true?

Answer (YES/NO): YES